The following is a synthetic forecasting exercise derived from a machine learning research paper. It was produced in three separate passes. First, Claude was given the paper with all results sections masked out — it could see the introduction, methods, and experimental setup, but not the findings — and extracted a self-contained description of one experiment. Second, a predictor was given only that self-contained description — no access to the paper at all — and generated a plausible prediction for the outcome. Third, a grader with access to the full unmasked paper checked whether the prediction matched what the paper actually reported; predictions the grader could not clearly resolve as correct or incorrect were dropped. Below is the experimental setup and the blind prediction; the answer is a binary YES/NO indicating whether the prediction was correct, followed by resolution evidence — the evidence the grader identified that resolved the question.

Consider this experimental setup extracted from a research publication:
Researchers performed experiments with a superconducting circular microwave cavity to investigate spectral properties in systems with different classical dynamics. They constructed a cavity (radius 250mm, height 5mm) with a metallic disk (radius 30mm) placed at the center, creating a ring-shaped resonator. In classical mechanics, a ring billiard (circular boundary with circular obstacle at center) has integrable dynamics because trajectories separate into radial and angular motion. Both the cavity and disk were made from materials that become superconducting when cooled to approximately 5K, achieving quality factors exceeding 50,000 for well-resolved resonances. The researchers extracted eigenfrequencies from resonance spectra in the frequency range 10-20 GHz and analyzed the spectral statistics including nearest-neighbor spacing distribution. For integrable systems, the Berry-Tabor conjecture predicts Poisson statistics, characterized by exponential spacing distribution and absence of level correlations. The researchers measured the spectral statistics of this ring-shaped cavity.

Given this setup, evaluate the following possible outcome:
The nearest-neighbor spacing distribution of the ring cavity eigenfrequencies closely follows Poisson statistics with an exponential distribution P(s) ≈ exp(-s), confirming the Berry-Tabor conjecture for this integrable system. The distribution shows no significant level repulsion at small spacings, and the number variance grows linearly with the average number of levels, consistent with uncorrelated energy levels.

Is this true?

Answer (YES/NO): YES